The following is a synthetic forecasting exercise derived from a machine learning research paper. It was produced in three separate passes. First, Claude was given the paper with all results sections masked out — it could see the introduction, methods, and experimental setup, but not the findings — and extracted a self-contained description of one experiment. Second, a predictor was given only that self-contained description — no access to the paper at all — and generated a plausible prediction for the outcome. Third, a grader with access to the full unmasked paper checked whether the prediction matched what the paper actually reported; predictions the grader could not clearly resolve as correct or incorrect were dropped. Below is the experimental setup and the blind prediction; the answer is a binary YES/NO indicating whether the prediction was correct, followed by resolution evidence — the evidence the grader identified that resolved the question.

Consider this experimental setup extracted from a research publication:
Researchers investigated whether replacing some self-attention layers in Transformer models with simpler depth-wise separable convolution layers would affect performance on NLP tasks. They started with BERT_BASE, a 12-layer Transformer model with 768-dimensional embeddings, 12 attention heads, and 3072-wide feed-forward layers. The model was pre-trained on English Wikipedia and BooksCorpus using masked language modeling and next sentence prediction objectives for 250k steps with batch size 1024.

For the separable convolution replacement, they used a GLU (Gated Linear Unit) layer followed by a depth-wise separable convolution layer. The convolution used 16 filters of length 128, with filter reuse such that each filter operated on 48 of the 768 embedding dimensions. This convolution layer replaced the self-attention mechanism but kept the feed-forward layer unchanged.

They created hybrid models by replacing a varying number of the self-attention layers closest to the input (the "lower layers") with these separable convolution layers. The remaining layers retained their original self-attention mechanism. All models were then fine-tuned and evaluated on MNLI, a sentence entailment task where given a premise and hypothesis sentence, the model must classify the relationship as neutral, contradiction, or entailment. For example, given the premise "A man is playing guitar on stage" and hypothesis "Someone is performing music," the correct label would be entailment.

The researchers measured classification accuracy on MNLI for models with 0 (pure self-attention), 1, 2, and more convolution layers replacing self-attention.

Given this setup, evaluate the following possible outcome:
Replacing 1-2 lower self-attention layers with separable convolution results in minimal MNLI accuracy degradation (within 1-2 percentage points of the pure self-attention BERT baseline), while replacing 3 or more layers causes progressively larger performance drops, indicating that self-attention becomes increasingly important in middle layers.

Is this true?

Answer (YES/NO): NO